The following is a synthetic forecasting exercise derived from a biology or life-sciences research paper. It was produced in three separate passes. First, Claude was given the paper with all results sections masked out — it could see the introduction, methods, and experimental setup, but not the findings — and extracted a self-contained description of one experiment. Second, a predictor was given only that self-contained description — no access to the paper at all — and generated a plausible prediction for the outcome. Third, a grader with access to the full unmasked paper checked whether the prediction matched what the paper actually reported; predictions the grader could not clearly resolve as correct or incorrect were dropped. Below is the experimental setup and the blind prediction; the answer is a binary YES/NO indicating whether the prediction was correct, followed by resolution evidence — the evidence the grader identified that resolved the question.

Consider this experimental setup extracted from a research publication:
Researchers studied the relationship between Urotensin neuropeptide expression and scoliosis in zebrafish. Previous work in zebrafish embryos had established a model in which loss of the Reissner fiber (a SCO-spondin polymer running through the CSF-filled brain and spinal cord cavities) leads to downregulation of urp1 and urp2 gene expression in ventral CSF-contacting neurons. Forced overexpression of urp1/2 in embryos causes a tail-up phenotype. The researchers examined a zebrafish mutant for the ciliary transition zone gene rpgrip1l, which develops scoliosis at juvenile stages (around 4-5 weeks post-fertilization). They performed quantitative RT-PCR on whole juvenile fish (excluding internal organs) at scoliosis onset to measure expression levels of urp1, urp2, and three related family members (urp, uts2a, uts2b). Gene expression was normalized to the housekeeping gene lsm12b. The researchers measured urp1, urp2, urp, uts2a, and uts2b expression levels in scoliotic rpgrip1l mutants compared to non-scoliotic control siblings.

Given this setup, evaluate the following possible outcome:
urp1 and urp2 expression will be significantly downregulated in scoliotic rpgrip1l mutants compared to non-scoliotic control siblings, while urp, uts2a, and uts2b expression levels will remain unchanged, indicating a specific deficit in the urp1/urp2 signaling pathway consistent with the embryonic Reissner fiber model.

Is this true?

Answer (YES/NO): NO